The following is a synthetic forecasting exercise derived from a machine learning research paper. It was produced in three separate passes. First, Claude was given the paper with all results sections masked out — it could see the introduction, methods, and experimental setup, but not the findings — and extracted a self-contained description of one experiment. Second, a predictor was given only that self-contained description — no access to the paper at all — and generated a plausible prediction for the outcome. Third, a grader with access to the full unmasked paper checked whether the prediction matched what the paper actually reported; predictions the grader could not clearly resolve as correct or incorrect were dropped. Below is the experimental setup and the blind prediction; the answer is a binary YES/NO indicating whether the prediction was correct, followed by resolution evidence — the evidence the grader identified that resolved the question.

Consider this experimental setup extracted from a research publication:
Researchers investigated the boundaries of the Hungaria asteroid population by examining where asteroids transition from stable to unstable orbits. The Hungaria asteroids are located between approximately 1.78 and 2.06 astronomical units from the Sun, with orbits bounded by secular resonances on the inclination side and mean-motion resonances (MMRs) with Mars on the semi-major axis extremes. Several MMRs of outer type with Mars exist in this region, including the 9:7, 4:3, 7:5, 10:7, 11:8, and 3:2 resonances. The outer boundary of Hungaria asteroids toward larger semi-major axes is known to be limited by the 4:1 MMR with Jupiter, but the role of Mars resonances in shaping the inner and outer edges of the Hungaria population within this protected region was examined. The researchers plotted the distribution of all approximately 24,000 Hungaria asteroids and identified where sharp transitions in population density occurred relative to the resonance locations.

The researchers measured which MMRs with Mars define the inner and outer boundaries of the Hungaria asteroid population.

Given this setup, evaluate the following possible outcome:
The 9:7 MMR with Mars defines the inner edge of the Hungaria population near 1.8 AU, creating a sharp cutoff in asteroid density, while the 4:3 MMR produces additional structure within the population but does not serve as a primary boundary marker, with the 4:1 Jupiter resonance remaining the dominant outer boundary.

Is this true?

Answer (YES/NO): NO